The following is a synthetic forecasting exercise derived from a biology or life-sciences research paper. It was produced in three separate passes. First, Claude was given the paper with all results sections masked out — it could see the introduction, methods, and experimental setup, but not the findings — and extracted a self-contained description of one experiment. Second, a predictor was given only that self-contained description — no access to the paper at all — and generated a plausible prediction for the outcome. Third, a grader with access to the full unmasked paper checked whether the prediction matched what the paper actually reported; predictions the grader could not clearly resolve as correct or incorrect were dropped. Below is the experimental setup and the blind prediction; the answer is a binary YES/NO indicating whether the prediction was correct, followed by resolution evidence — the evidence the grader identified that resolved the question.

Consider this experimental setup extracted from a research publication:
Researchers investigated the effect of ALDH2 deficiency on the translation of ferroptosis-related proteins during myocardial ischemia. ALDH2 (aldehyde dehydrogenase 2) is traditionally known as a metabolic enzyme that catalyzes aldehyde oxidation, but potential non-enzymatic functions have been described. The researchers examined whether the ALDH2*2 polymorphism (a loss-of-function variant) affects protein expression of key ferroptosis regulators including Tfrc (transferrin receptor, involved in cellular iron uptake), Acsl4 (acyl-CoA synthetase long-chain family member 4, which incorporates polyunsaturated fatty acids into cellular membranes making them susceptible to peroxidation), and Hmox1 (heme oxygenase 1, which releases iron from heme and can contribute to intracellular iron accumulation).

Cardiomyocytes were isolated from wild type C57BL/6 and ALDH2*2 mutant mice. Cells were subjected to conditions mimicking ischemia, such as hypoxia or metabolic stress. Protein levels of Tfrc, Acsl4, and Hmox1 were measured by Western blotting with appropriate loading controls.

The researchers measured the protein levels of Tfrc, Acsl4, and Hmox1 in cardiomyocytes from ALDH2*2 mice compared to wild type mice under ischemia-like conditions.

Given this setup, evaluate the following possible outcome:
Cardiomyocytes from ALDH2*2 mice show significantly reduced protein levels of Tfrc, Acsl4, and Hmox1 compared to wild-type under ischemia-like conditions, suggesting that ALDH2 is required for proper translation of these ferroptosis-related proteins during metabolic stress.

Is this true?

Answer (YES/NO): NO